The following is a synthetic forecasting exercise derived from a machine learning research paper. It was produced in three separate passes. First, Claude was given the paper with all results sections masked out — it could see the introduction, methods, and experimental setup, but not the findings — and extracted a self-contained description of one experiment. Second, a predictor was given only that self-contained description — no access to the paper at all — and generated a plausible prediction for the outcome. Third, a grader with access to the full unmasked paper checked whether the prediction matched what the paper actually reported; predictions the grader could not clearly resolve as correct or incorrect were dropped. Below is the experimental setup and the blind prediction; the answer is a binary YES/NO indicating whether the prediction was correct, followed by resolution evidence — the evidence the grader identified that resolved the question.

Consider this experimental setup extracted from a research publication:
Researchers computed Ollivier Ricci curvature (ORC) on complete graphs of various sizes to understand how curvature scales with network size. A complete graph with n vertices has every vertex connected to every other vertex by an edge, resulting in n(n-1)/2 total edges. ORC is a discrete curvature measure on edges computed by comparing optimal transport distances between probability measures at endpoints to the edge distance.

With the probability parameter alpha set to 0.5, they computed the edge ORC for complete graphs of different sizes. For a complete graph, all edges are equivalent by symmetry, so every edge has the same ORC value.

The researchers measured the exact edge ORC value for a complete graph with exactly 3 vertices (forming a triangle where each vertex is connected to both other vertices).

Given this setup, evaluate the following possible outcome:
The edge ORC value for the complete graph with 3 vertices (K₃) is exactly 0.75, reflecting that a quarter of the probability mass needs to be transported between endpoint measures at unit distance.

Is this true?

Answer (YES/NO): YES